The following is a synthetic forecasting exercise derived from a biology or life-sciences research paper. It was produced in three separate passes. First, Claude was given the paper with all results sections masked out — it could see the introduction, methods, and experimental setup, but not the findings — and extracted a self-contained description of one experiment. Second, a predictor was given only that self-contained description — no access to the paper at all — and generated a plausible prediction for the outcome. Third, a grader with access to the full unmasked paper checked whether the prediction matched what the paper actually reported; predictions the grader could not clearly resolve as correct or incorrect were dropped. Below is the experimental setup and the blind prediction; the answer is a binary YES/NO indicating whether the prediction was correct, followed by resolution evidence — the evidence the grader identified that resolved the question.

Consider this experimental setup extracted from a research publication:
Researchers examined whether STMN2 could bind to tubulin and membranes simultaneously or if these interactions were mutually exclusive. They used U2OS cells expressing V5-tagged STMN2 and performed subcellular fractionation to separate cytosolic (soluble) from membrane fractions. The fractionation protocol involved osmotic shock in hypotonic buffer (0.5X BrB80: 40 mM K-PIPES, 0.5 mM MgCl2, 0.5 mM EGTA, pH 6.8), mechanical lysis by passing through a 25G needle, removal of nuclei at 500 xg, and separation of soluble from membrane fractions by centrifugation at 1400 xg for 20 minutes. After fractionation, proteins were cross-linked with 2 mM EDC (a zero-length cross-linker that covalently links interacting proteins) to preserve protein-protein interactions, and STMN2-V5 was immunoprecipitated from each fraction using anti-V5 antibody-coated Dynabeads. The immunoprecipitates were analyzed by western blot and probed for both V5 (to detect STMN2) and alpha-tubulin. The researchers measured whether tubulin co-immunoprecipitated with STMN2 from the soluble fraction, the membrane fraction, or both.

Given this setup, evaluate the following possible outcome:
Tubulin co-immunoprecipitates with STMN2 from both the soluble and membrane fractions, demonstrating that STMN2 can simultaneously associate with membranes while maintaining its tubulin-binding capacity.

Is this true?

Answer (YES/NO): NO